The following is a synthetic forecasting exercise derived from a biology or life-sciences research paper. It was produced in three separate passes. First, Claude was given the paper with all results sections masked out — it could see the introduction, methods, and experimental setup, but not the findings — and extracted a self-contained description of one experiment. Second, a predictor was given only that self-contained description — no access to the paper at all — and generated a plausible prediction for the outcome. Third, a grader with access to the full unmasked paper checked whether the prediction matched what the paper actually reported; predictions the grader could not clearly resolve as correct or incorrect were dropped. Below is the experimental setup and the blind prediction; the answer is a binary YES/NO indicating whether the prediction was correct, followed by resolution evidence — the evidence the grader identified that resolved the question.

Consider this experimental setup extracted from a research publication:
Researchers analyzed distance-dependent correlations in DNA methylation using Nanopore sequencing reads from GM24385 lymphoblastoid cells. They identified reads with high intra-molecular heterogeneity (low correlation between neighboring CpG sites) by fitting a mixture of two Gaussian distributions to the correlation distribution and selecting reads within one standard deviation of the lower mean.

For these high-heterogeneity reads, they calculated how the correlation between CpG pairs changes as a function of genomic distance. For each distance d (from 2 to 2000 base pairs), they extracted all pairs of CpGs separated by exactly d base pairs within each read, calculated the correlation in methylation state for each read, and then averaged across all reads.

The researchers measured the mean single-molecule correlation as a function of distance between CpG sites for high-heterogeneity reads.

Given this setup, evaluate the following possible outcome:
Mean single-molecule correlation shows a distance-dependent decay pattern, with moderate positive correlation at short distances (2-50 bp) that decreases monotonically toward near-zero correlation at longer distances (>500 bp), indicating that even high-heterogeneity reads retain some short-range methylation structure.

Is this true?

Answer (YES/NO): NO